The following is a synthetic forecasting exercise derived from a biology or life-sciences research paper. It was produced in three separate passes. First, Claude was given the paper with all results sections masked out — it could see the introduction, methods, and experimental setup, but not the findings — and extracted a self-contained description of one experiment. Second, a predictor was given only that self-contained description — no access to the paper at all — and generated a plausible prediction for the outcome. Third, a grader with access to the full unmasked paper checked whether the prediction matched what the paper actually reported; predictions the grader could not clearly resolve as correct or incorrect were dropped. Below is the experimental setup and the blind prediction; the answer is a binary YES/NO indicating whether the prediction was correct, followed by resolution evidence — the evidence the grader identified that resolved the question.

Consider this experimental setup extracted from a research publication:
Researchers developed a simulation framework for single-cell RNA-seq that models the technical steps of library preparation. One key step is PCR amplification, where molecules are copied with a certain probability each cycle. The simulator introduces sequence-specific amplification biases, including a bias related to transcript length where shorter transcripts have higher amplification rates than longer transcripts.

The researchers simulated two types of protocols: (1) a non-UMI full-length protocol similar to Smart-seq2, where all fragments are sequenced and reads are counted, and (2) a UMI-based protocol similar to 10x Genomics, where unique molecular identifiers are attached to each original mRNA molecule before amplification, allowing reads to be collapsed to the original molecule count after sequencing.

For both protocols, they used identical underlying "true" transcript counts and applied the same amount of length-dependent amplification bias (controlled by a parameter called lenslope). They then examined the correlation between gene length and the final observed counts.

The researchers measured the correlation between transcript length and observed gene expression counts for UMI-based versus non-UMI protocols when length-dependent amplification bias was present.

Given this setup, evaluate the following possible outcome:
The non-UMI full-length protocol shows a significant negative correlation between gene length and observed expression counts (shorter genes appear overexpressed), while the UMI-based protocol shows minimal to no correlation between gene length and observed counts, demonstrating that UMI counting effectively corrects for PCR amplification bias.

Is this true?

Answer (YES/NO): YES